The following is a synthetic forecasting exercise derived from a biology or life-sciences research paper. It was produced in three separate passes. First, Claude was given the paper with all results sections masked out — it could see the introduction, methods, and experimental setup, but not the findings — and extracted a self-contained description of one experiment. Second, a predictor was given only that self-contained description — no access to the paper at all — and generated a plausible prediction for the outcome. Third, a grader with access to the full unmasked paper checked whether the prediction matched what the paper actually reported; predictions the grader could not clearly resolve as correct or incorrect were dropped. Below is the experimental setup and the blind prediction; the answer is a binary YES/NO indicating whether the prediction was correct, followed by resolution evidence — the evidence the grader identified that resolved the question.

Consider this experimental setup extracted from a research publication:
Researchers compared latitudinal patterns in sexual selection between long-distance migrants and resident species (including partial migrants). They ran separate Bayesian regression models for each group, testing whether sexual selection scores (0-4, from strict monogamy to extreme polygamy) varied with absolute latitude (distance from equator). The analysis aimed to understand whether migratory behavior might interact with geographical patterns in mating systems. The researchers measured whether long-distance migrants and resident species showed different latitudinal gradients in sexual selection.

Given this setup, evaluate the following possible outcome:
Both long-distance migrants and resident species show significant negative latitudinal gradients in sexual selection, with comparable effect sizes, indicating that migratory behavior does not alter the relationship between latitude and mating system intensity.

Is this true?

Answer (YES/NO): NO